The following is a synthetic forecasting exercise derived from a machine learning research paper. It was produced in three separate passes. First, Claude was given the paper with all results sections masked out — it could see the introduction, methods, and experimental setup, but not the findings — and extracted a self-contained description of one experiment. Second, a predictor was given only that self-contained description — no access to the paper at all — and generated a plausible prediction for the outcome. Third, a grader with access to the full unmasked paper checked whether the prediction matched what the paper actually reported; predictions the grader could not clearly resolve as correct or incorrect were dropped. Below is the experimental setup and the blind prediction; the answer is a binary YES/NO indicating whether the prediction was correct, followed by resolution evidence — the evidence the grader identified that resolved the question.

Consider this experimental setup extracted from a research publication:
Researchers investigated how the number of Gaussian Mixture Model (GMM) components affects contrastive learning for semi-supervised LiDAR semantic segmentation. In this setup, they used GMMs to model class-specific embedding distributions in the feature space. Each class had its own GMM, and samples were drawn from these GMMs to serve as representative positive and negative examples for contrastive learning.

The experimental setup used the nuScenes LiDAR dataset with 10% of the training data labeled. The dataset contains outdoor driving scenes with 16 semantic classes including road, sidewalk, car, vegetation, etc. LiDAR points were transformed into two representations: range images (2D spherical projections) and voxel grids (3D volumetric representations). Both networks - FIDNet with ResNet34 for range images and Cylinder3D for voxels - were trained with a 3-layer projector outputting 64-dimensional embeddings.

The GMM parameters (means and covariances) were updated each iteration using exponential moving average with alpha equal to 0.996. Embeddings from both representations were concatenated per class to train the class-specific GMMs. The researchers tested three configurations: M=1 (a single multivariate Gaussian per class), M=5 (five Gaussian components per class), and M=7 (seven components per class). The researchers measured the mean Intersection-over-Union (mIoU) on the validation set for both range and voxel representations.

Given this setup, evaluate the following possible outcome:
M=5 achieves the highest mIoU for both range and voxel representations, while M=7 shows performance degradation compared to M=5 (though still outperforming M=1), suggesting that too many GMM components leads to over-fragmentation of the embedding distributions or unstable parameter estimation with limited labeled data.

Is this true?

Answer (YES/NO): NO